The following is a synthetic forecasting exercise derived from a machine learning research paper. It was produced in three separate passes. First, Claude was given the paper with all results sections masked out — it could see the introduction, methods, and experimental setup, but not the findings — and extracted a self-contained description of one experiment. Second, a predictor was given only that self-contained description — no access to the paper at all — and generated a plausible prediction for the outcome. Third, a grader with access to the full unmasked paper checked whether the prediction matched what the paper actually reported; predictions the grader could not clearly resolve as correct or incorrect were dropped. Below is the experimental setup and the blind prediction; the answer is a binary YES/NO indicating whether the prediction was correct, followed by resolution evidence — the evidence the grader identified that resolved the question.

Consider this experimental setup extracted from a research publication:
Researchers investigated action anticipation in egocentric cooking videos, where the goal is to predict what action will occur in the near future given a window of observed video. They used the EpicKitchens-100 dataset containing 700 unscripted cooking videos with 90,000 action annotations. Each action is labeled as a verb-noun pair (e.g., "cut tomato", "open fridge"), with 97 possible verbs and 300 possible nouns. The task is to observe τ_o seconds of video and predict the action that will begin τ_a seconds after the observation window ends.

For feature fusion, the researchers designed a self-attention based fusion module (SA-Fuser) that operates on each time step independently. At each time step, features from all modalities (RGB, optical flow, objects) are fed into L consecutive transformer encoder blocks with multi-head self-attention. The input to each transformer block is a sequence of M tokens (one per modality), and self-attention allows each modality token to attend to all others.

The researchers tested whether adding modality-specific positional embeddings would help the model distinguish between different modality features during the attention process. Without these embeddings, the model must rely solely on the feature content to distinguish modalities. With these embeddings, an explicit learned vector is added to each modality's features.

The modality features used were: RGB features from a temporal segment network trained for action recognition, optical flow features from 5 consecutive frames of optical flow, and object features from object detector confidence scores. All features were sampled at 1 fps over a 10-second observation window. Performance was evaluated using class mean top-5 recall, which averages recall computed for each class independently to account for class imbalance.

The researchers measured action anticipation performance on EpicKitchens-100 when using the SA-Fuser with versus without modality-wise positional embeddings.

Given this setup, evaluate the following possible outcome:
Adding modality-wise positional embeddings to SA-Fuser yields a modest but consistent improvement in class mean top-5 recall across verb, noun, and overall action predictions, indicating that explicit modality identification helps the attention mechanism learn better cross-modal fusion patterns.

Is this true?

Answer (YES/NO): NO